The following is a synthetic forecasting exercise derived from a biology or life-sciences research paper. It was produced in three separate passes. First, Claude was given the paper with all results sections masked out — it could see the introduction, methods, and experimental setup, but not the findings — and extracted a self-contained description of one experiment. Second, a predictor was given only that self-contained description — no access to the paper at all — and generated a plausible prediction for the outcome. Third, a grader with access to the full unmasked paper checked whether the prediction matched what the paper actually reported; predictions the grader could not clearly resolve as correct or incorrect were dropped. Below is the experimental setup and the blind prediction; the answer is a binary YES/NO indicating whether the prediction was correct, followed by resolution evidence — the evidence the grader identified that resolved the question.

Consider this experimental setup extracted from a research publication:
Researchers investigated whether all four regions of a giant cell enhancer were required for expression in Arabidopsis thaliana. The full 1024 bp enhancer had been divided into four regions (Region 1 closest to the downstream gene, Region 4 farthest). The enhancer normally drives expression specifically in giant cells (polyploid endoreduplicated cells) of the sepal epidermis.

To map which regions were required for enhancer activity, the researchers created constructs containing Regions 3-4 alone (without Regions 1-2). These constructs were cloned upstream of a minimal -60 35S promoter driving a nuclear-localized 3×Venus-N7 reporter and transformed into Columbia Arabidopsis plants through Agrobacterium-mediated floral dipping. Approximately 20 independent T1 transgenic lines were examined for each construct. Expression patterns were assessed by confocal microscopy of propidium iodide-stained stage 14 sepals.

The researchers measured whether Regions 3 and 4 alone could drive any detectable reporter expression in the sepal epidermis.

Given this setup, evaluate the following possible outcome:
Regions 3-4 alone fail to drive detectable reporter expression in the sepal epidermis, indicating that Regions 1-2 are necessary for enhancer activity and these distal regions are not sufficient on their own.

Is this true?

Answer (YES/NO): YES